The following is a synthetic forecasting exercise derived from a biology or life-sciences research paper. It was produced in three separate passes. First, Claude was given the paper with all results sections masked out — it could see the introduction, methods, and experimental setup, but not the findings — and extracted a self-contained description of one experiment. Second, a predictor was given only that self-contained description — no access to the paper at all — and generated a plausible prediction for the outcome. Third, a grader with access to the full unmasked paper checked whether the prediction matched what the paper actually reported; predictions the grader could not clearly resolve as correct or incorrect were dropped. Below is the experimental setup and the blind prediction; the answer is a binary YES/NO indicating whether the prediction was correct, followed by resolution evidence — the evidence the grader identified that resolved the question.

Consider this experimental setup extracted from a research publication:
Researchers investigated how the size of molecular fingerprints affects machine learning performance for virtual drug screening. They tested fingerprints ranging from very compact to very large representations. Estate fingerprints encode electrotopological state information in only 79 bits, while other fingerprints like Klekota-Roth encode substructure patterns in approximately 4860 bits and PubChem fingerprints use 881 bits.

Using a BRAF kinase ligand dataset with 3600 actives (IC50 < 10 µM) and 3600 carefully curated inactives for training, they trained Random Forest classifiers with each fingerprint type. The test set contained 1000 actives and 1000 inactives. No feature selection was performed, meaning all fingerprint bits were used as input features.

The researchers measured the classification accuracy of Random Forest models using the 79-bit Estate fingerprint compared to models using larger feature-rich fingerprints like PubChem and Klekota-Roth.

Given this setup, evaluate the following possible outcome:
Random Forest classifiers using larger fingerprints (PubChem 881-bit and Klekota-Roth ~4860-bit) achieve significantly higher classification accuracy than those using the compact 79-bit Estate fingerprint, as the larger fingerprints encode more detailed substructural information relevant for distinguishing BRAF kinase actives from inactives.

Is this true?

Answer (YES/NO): NO